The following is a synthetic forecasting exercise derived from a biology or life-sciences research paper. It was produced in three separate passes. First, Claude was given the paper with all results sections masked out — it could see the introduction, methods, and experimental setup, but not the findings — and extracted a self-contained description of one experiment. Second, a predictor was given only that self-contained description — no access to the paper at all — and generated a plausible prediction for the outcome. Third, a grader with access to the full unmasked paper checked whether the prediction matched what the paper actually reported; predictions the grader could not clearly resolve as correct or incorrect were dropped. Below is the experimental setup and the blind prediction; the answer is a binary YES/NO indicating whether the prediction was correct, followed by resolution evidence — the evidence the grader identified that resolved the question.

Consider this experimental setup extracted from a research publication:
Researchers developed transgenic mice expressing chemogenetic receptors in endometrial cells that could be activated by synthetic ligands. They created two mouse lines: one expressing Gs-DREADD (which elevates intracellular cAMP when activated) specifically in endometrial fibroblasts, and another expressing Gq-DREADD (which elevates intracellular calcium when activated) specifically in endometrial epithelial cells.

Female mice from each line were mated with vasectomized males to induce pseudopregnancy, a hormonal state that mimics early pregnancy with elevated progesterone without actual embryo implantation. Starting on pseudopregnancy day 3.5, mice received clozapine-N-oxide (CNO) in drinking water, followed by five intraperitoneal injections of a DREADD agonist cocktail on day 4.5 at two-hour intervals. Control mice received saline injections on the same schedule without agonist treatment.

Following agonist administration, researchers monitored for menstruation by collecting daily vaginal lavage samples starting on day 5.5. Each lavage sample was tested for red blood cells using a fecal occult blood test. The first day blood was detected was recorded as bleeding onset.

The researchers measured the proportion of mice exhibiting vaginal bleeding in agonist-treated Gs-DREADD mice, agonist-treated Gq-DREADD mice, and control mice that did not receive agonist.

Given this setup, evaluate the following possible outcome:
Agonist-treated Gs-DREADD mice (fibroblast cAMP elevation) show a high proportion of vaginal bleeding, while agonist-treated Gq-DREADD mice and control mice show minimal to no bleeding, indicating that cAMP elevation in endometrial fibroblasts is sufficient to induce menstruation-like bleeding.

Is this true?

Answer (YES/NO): NO